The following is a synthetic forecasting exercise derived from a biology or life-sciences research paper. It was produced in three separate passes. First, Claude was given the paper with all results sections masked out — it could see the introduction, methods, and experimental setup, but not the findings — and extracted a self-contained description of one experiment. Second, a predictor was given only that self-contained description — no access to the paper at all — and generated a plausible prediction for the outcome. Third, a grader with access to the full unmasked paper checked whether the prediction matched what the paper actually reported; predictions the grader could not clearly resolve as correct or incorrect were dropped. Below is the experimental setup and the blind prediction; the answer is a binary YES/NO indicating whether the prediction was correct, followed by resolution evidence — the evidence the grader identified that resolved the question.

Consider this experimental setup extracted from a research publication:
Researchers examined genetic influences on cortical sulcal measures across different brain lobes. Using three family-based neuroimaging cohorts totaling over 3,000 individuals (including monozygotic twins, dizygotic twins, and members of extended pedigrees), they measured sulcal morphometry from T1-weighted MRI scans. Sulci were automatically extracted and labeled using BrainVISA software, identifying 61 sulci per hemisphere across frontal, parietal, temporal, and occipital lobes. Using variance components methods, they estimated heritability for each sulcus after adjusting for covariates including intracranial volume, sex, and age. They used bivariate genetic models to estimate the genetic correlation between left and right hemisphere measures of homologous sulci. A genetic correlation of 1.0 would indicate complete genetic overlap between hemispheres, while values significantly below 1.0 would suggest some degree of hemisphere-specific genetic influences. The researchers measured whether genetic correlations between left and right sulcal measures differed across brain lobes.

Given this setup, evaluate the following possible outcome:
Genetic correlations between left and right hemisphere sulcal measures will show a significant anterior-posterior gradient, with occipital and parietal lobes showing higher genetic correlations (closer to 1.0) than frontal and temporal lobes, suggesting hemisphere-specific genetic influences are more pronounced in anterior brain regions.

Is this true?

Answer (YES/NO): NO